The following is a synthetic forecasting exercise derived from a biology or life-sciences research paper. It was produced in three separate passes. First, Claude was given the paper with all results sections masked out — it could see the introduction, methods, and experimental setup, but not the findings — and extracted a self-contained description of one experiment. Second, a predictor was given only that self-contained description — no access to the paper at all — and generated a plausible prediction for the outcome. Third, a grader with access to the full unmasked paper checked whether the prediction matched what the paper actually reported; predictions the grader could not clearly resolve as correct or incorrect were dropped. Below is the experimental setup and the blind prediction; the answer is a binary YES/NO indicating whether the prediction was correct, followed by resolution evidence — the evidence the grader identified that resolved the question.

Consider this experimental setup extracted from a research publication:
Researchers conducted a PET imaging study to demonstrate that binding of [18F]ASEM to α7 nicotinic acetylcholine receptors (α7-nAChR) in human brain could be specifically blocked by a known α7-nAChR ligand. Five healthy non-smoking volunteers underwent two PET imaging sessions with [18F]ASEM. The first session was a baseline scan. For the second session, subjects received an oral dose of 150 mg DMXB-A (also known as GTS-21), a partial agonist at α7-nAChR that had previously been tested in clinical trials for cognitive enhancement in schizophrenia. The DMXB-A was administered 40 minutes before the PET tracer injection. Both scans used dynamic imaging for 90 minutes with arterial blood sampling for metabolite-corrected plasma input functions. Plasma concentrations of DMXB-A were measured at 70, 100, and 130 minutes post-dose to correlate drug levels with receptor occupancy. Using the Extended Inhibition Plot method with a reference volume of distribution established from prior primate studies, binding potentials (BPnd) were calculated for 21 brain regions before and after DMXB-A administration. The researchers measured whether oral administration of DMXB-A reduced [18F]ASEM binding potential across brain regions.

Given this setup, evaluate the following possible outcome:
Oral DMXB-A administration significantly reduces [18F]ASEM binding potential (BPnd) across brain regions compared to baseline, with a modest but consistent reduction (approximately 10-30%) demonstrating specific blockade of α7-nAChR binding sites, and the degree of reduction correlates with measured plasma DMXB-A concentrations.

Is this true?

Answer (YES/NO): NO